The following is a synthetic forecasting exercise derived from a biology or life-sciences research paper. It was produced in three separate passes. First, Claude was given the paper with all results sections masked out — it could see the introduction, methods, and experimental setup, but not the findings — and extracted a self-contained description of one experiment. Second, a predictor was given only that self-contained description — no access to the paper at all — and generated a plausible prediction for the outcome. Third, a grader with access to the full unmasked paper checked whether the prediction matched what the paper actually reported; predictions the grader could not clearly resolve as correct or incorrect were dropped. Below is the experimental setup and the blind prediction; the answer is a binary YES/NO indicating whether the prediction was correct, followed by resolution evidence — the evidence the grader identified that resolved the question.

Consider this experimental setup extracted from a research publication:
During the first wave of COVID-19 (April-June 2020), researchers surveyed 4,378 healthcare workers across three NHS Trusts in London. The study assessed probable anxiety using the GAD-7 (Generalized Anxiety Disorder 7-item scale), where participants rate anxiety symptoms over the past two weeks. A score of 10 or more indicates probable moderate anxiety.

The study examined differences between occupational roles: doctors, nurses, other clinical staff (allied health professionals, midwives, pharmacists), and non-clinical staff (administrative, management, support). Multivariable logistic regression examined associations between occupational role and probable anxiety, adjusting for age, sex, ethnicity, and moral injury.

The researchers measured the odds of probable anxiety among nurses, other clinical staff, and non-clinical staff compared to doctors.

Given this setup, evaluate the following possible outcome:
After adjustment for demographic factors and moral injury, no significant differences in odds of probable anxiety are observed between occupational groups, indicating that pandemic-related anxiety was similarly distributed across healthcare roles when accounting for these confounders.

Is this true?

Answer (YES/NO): NO